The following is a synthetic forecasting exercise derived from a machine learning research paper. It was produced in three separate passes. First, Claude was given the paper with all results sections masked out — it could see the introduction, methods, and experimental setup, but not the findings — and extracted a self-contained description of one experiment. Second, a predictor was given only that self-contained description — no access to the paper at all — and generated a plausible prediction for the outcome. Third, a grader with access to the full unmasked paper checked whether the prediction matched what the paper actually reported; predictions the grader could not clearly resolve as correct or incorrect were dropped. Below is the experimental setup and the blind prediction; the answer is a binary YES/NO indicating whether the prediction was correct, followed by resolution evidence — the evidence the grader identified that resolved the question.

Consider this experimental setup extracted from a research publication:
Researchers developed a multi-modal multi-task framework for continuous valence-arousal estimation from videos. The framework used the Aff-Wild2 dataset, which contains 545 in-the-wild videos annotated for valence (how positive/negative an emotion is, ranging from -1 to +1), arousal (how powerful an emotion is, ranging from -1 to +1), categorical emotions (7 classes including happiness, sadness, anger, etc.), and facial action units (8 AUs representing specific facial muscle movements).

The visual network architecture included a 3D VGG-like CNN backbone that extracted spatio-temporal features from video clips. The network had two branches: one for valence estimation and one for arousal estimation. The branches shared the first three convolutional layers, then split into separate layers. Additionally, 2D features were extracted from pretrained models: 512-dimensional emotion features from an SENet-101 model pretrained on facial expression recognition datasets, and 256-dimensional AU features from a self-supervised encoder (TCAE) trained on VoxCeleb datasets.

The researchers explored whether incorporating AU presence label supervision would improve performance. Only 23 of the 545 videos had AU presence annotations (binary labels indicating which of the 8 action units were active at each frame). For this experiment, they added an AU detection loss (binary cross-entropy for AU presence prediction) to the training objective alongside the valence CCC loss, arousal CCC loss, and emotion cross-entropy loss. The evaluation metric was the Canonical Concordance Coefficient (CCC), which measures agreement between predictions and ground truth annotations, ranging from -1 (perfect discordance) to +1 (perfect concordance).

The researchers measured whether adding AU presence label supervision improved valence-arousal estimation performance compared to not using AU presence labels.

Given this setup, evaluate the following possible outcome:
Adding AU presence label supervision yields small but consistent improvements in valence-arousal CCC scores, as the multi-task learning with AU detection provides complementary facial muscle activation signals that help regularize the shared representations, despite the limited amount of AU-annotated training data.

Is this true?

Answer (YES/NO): NO